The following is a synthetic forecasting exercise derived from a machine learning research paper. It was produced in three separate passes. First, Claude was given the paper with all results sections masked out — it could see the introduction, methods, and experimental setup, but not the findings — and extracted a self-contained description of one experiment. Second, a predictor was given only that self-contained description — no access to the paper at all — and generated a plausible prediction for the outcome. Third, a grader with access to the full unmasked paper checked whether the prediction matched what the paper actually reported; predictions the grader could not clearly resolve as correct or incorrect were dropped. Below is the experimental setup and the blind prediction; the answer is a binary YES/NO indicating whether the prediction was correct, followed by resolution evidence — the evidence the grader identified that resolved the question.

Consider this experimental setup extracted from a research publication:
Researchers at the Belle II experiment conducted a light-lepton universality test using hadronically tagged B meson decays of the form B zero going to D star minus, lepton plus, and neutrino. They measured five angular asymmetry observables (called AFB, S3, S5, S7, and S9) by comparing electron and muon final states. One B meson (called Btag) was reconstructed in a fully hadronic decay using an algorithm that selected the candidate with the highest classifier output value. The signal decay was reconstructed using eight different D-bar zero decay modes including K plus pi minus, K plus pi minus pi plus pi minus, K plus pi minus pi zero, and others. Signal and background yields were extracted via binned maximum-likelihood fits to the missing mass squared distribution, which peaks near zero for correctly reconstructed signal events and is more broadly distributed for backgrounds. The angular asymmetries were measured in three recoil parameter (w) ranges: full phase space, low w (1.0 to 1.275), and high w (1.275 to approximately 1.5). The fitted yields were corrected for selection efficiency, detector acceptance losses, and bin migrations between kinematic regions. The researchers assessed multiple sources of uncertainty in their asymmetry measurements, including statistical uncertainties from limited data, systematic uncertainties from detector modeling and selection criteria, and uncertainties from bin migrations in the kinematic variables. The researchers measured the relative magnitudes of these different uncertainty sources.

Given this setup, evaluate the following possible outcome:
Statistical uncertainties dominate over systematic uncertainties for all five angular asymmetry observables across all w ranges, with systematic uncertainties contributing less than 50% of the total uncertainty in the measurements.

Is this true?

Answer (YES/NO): YES